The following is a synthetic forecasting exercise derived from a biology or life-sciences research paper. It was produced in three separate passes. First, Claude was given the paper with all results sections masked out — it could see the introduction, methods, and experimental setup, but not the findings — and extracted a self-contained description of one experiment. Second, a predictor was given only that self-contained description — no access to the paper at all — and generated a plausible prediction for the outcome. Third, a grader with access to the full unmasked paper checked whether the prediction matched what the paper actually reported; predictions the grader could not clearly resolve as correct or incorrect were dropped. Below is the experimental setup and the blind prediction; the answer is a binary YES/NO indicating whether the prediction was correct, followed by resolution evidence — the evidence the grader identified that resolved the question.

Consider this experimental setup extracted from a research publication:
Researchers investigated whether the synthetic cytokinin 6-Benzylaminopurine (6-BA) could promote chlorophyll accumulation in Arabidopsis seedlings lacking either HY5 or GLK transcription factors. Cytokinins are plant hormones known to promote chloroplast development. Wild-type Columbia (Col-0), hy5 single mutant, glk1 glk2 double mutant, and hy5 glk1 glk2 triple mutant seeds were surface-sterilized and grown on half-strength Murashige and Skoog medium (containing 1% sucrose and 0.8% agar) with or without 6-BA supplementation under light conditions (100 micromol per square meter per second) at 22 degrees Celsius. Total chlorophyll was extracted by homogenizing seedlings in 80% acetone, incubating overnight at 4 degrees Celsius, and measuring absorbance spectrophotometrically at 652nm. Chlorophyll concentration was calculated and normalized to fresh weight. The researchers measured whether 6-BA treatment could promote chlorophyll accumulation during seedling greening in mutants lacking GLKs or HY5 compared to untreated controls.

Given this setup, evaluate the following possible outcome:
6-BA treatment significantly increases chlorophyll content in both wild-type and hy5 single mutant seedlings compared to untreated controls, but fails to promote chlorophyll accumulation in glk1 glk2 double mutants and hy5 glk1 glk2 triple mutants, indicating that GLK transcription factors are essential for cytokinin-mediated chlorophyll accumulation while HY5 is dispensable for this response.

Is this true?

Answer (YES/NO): NO